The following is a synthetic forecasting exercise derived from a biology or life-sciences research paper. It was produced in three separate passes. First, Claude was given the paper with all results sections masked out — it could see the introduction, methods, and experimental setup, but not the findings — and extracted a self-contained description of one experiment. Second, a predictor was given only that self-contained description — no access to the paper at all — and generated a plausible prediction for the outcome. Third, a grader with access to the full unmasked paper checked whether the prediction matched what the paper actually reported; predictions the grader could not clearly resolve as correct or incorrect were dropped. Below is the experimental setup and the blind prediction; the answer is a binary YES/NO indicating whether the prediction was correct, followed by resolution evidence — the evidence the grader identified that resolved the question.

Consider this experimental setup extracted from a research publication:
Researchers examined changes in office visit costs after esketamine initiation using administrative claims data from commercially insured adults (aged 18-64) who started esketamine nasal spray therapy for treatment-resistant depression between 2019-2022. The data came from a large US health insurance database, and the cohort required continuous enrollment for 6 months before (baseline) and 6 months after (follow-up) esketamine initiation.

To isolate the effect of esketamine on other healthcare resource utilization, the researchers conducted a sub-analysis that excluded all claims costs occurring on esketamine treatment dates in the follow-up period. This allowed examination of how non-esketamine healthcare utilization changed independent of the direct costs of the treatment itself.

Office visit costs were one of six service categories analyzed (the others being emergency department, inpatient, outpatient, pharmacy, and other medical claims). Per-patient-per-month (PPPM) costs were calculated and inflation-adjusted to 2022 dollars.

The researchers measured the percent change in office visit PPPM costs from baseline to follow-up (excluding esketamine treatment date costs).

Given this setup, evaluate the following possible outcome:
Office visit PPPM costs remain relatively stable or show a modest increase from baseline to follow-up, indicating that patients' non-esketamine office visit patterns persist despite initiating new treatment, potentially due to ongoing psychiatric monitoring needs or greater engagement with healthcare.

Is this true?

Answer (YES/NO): NO